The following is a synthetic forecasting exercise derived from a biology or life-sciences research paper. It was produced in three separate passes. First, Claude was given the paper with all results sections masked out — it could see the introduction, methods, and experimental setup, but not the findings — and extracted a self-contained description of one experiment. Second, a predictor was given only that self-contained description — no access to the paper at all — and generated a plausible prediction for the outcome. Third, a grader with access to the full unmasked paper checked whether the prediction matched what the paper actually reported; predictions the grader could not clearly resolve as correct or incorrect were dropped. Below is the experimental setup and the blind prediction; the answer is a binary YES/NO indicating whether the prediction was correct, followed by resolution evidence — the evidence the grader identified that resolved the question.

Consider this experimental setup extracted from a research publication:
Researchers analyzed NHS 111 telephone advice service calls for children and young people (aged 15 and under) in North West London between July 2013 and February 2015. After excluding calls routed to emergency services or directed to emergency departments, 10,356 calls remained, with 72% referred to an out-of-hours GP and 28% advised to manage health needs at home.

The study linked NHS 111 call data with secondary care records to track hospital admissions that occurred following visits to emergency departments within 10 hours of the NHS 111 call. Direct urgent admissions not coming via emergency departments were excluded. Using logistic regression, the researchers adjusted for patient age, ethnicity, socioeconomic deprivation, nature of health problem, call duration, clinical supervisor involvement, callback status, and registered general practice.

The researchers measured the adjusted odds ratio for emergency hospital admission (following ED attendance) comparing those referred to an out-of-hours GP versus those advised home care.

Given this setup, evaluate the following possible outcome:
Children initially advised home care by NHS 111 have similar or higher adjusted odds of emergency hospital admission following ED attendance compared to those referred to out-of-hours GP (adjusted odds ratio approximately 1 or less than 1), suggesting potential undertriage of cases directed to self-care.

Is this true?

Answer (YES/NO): NO